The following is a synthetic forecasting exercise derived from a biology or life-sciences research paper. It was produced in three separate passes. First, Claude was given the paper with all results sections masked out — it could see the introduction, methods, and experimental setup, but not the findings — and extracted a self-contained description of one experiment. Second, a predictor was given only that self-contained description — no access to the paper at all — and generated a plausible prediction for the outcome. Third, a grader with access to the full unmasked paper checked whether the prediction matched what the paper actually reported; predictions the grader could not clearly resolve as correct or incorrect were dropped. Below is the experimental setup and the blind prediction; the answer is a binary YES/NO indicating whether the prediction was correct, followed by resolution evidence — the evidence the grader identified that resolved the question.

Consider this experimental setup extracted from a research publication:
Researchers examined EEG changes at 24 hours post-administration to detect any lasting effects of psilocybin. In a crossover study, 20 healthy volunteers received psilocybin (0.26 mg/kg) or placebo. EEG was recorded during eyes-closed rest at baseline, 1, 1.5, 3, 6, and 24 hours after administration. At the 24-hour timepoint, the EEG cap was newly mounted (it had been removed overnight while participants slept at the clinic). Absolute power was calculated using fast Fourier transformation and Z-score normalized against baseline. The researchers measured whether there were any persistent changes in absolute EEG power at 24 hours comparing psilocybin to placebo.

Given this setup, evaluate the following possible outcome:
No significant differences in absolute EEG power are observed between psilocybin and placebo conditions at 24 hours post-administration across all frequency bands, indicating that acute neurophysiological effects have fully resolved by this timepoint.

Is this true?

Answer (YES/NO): NO